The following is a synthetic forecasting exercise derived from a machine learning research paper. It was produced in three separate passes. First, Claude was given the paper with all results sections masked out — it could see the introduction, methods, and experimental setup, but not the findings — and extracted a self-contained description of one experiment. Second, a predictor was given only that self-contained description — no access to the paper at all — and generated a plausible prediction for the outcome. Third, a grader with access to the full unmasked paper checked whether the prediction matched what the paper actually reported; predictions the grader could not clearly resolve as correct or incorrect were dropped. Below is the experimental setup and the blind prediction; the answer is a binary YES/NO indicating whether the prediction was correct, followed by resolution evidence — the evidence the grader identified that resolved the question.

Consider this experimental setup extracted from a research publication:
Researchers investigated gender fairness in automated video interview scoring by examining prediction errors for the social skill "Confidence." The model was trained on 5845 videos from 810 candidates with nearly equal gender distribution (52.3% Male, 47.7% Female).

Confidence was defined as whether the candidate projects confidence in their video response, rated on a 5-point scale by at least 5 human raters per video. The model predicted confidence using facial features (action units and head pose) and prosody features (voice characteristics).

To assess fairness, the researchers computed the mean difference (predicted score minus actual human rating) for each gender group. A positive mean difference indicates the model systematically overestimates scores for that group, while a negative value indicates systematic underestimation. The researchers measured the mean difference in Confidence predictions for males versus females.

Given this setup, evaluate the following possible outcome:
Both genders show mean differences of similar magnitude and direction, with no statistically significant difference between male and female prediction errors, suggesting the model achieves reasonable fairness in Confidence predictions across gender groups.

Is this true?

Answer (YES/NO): NO